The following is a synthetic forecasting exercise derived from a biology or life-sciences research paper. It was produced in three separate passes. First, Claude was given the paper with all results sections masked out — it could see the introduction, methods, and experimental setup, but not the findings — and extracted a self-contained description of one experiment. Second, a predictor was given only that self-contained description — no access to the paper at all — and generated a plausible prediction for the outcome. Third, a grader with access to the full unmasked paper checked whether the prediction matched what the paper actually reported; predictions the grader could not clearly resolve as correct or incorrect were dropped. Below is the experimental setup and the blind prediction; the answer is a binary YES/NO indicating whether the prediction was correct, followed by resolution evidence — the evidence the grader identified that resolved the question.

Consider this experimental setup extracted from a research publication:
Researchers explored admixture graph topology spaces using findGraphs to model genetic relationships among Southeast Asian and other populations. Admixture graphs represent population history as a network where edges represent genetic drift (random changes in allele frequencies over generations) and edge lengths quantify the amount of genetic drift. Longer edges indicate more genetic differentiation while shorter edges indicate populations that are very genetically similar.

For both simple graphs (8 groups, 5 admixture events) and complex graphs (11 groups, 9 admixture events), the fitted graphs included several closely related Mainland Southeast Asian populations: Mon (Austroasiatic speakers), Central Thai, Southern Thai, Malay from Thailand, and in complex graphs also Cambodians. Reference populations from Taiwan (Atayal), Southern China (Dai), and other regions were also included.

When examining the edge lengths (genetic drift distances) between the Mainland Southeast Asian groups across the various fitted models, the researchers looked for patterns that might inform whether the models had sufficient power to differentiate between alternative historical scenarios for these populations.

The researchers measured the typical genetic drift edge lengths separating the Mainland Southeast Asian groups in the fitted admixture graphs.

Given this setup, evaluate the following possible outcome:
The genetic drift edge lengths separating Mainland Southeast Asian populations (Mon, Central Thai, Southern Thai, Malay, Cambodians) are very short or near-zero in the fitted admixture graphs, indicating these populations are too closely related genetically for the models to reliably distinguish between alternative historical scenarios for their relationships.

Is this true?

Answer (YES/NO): YES